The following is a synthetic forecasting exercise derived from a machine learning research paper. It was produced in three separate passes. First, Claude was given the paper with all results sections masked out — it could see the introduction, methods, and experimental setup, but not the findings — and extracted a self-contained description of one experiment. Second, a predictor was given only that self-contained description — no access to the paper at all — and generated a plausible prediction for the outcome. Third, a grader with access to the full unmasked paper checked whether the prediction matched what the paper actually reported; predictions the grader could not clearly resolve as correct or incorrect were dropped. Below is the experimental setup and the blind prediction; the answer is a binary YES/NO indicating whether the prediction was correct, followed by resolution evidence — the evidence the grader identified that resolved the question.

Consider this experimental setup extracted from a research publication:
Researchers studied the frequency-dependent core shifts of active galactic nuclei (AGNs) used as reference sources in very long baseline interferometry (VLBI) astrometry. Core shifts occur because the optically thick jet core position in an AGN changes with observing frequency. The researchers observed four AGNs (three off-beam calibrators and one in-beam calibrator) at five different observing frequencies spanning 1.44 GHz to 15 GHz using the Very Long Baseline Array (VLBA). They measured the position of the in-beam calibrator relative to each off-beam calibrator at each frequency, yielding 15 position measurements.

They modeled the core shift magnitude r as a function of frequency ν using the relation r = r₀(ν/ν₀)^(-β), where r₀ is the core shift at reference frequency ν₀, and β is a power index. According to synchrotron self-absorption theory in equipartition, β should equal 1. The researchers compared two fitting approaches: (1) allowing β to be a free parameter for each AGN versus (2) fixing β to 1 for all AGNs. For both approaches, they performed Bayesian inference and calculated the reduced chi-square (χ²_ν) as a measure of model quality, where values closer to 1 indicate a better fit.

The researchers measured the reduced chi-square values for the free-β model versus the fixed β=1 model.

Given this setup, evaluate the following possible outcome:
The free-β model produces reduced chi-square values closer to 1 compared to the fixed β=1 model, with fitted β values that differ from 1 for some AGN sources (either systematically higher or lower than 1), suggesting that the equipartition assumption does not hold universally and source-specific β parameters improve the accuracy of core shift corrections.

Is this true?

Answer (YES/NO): NO